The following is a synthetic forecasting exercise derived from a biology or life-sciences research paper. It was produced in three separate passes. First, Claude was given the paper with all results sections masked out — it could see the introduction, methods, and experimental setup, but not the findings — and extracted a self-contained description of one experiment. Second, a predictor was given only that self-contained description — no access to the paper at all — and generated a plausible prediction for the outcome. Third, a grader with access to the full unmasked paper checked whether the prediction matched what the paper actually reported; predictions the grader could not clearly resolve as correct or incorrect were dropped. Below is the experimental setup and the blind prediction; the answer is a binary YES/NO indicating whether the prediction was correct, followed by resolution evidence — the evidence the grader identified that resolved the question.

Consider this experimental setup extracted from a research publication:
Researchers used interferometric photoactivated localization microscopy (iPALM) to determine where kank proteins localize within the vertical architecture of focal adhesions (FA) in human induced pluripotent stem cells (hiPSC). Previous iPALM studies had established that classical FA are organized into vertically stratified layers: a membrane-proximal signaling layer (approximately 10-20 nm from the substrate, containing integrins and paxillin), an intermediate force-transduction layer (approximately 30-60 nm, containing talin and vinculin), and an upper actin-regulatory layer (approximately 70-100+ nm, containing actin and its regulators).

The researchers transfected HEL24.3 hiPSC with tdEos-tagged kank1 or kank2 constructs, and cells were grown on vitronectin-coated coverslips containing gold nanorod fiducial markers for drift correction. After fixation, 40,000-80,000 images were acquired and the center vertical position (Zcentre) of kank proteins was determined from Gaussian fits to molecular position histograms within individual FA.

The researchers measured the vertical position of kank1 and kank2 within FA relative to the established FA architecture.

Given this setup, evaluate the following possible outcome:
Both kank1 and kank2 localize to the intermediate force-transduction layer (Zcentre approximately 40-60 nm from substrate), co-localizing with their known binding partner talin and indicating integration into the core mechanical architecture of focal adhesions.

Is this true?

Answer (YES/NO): NO